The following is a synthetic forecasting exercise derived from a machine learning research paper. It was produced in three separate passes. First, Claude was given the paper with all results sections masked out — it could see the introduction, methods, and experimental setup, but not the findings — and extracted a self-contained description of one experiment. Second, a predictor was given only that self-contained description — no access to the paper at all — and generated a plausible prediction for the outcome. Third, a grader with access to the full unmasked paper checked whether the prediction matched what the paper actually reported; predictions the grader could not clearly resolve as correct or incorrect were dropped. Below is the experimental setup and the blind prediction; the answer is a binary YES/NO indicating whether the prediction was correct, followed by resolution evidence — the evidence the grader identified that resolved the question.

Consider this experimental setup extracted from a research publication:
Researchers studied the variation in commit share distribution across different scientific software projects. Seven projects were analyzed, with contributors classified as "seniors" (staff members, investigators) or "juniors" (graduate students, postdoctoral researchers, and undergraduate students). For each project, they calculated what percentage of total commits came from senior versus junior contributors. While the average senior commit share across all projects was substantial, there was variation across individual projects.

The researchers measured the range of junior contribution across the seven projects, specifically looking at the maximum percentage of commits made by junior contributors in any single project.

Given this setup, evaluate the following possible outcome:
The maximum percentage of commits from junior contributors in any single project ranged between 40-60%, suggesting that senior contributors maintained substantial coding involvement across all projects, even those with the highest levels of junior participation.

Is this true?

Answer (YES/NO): NO